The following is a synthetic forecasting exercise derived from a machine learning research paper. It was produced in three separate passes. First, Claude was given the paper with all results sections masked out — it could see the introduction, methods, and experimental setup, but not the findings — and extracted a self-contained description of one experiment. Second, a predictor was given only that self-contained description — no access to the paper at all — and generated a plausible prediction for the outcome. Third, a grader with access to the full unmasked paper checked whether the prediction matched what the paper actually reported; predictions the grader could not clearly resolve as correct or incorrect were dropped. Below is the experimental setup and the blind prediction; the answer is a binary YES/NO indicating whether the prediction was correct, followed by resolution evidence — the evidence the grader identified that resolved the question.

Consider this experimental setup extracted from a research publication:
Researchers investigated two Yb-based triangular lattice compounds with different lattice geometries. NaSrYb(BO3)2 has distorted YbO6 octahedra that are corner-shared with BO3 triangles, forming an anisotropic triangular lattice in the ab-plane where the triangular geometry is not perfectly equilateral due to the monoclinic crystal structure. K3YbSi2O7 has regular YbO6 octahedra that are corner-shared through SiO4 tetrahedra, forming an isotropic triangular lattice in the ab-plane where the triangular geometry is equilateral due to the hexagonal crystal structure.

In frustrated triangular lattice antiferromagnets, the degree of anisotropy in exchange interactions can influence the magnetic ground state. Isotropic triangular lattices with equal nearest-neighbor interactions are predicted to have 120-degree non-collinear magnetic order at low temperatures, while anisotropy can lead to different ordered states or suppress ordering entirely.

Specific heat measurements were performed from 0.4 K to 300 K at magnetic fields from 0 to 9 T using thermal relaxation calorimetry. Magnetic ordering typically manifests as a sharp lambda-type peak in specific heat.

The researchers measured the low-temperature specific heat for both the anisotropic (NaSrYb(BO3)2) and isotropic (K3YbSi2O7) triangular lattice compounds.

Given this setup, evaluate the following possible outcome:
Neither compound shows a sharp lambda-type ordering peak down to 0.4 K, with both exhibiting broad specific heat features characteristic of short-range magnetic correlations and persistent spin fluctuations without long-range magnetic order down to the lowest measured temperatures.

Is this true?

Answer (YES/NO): NO